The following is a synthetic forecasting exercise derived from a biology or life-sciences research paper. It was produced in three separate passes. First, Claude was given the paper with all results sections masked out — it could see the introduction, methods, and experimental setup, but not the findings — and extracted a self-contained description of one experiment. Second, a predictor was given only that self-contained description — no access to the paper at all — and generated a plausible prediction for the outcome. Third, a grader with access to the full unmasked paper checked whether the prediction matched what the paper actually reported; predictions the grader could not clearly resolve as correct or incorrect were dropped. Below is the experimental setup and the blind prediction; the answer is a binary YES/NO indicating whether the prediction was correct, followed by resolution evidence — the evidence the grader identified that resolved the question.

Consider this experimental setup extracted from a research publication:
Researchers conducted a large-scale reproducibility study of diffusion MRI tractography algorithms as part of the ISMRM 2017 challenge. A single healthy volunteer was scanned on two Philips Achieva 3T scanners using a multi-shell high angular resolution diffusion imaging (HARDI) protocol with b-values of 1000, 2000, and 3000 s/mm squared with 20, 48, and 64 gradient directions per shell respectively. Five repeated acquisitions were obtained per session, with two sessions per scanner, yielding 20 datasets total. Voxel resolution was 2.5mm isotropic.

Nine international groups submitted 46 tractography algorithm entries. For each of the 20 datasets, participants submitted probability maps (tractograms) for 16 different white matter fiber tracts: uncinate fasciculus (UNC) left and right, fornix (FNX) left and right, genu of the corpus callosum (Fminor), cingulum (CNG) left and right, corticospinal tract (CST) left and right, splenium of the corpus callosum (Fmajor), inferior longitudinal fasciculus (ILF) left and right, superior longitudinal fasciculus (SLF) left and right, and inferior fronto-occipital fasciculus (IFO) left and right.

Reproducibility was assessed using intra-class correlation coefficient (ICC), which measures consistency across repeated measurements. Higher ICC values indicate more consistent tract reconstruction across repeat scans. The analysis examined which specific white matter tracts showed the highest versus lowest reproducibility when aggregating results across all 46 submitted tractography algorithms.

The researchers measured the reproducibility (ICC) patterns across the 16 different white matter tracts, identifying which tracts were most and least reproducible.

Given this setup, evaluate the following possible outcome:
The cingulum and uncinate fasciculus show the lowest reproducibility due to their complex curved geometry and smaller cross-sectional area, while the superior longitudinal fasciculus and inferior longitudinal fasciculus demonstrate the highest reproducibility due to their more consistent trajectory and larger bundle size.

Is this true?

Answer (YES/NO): NO